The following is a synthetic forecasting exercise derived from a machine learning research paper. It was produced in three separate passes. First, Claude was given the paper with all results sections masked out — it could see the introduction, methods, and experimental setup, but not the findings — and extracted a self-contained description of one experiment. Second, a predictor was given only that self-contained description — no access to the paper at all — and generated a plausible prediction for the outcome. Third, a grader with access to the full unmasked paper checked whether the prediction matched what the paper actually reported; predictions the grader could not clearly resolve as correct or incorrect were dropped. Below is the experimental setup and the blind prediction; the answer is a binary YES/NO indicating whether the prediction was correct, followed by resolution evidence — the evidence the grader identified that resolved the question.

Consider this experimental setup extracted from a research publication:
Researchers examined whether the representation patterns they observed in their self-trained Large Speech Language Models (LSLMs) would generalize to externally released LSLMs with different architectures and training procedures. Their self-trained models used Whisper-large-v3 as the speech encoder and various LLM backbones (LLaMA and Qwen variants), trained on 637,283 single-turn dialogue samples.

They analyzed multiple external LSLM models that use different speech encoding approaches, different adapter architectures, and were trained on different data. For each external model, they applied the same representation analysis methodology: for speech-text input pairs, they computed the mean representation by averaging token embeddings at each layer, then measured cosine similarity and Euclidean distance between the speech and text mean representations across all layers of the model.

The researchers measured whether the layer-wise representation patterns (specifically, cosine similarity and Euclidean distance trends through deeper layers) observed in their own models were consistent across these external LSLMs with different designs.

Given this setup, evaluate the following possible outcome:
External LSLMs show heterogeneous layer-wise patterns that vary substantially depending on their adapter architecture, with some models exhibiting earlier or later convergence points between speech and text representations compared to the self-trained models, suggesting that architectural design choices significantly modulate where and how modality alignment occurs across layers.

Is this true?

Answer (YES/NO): NO